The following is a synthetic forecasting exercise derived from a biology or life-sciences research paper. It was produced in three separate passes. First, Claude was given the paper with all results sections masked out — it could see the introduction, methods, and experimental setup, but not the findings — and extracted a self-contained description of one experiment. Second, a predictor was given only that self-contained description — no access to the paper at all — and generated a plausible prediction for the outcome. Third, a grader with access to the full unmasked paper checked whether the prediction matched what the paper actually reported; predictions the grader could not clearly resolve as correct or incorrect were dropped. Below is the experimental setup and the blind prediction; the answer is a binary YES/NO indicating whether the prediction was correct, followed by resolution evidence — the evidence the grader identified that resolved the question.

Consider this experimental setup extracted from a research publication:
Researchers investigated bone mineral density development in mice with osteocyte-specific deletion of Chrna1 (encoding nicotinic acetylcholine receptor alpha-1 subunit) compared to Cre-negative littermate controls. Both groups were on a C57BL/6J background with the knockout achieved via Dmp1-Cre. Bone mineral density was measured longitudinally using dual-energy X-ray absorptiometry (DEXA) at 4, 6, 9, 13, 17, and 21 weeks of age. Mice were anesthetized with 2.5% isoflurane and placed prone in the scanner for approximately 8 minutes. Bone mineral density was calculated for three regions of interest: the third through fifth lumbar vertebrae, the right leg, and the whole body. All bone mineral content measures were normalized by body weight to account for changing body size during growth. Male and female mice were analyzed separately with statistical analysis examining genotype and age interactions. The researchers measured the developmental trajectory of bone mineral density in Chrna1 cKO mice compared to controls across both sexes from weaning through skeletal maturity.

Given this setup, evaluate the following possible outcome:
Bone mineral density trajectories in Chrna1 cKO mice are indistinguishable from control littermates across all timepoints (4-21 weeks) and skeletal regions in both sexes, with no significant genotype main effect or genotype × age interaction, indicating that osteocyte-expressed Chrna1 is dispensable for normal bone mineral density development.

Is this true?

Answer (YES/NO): NO